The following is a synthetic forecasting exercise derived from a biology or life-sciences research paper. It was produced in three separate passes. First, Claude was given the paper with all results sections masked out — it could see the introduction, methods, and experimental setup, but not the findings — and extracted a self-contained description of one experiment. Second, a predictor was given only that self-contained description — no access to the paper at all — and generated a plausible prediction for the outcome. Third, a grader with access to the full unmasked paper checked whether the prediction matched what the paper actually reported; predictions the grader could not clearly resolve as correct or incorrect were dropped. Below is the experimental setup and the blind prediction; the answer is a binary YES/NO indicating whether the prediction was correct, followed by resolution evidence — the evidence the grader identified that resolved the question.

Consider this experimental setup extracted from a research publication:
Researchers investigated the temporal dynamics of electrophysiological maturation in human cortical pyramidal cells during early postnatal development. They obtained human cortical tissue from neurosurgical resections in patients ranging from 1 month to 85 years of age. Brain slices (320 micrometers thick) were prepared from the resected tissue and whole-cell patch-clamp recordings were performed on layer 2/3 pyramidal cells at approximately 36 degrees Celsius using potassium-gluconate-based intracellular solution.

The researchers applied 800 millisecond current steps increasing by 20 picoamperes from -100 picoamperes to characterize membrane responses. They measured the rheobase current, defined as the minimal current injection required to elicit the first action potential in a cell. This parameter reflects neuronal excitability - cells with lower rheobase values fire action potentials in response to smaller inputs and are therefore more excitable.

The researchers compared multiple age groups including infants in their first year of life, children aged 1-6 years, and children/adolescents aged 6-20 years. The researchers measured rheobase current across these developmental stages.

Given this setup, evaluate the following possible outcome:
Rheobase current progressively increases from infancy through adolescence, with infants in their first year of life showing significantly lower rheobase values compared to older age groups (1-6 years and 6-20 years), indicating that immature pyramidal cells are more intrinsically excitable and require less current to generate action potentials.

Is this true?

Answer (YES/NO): YES